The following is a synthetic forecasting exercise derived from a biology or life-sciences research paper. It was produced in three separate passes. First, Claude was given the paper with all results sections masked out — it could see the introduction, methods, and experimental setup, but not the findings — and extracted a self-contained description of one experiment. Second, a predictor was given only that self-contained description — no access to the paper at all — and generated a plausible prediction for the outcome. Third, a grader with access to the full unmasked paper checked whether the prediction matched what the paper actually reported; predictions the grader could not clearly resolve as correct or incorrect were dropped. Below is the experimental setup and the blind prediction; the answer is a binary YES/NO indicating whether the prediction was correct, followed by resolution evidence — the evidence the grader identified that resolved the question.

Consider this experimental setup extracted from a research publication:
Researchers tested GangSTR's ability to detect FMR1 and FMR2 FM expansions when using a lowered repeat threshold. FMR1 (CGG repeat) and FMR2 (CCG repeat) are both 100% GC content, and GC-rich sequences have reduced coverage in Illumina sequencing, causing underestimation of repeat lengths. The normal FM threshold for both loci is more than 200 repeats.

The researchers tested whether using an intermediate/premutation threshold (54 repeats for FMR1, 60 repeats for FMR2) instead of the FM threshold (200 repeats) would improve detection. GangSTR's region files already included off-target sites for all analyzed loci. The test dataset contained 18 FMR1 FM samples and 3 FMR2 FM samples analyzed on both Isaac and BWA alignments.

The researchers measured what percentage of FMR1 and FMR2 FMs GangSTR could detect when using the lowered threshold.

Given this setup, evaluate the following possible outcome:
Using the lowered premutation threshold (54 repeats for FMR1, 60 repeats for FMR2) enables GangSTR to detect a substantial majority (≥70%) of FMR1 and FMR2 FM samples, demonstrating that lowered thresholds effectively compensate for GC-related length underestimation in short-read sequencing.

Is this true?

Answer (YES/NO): NO